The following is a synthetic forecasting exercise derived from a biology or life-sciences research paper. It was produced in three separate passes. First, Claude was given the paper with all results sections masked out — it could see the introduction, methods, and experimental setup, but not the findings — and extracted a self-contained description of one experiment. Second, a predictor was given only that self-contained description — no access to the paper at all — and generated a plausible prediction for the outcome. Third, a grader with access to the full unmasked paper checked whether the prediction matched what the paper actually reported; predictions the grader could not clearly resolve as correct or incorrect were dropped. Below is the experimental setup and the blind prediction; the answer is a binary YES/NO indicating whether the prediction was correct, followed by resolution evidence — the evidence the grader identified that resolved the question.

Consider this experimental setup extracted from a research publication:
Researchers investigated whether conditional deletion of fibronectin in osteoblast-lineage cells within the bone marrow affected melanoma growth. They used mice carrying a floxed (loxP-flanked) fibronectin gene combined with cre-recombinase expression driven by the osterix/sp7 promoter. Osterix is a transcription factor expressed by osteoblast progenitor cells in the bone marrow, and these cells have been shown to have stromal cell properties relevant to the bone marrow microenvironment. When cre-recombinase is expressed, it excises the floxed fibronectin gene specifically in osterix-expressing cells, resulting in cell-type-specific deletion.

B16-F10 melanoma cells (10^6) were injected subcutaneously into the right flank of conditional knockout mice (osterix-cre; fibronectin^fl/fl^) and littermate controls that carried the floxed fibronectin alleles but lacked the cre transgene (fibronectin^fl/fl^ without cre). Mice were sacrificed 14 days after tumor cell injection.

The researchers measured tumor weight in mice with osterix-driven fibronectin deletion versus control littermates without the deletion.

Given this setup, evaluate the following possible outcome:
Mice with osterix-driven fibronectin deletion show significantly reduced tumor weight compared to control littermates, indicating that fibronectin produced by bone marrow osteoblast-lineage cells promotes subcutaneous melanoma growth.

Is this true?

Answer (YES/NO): NO